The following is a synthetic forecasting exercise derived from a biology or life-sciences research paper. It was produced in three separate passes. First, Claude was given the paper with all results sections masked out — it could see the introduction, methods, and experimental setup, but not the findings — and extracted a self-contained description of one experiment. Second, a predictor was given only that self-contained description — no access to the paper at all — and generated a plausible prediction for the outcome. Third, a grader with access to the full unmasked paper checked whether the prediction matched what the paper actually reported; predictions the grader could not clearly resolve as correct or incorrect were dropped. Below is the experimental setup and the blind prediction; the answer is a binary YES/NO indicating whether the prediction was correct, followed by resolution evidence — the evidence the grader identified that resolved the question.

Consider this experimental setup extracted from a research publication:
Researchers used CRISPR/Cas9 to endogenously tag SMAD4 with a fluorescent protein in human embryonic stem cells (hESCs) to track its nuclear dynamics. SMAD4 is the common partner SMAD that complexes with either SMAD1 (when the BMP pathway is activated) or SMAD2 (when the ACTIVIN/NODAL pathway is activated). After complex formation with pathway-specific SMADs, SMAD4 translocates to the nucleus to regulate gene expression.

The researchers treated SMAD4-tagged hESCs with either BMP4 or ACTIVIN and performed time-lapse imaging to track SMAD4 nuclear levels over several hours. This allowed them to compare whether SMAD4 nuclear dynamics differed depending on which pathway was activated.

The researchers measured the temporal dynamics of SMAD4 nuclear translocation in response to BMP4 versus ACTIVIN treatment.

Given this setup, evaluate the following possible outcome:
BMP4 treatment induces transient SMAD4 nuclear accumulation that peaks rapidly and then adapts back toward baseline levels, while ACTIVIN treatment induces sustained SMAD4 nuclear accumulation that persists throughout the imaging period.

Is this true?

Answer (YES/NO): NO